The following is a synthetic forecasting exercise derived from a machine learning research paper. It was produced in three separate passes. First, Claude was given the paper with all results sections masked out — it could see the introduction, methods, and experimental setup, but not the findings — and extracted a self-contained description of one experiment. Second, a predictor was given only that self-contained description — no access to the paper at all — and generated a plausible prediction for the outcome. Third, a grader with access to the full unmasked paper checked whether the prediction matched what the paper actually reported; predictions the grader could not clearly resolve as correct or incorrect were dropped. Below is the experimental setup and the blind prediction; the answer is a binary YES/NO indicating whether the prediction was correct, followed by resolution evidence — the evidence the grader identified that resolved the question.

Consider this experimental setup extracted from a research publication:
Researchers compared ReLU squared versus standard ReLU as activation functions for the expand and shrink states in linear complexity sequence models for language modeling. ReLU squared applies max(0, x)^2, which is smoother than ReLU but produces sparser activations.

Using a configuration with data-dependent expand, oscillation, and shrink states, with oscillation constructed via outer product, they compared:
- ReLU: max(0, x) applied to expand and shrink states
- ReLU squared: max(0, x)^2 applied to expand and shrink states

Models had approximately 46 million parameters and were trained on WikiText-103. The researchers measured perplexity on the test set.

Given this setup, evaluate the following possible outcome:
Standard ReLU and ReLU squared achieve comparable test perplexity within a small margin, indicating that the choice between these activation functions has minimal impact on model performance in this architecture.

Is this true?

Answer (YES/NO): YES